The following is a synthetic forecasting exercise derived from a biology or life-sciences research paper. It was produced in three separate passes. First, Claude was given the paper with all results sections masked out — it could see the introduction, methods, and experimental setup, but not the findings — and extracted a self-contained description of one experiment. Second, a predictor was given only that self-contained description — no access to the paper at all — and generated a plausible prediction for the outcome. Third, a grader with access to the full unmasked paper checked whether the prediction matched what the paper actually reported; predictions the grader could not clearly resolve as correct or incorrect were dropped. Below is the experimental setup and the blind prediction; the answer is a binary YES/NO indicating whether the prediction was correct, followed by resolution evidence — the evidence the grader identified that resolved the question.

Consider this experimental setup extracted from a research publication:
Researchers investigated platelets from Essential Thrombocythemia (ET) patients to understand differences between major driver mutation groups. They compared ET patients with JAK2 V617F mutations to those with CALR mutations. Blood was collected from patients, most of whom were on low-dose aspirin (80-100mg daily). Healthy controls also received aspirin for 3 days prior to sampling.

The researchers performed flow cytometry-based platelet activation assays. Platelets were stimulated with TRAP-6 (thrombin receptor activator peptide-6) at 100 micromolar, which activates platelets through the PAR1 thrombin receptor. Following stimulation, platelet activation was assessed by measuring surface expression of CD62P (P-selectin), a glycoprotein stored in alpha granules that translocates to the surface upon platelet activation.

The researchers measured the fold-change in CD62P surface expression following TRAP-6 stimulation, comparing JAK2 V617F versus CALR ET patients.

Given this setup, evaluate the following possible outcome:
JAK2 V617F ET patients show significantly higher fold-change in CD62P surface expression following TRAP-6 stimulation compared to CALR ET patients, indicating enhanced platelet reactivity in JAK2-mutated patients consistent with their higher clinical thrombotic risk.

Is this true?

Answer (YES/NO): NO